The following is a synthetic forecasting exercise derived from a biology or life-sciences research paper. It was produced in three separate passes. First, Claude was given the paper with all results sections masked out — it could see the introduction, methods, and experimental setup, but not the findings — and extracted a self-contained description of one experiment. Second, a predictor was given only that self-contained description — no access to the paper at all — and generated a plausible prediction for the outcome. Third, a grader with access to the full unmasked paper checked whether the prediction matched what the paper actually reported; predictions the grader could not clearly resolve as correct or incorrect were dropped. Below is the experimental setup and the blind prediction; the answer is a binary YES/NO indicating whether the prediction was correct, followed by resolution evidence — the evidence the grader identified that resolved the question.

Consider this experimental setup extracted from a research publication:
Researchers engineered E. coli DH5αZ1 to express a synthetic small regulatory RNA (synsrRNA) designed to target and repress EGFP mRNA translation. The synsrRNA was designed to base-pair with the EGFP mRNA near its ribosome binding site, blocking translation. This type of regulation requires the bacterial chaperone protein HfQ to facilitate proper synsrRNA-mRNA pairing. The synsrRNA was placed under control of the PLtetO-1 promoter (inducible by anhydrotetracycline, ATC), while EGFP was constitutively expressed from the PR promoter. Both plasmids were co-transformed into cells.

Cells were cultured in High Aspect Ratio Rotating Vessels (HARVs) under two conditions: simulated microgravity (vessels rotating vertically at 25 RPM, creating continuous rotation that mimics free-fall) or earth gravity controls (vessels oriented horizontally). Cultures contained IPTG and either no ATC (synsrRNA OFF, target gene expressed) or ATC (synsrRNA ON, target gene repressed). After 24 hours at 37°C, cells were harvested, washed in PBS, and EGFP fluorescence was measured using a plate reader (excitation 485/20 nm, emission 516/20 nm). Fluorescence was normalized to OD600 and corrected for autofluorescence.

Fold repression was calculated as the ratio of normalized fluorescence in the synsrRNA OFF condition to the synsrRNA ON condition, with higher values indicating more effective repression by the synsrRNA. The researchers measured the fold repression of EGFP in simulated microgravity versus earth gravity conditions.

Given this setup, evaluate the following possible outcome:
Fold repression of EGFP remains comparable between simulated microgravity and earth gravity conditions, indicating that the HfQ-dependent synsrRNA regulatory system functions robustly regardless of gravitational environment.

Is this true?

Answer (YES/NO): NO